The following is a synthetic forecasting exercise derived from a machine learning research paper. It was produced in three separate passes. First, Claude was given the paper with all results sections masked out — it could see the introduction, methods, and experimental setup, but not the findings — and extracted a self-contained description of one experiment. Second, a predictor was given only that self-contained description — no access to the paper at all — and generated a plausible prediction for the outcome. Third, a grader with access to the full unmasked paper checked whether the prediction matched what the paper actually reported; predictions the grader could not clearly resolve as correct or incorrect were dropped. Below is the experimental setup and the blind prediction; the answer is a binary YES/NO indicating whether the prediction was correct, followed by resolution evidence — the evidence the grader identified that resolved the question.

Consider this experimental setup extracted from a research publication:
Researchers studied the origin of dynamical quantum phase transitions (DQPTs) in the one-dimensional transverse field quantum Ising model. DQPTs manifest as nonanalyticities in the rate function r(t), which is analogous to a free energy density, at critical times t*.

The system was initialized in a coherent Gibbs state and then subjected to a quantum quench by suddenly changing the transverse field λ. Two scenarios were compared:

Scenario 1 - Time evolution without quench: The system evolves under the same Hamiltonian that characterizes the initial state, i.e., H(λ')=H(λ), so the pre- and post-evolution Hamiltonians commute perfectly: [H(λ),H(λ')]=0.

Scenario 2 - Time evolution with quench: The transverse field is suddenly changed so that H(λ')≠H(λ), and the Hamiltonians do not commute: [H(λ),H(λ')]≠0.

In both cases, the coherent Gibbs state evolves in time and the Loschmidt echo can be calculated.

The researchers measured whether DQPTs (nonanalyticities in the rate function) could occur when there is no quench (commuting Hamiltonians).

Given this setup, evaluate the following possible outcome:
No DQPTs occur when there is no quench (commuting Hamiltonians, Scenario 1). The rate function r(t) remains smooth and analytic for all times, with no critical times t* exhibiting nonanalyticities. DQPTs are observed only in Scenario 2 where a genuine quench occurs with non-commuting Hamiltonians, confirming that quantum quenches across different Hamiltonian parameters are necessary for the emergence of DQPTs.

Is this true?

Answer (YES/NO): YES